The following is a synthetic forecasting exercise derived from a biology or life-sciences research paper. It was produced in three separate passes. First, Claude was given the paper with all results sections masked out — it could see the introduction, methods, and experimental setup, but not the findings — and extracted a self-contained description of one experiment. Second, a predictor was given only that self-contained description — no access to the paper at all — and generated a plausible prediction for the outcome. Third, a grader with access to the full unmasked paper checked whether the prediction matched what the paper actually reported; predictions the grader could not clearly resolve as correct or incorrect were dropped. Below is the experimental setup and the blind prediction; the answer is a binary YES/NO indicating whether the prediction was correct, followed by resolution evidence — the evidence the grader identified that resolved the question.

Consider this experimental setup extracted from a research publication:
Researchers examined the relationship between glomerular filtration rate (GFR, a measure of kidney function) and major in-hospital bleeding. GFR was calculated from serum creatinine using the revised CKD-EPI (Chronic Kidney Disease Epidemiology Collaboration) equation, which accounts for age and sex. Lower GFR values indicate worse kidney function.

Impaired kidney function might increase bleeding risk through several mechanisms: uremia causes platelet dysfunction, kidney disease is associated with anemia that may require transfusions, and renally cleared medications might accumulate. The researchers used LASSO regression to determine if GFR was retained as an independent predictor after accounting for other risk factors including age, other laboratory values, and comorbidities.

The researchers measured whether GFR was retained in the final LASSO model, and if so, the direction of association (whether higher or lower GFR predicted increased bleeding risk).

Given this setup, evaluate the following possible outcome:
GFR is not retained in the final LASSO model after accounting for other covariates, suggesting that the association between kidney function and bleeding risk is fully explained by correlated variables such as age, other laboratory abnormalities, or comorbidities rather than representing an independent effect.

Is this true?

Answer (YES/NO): NO